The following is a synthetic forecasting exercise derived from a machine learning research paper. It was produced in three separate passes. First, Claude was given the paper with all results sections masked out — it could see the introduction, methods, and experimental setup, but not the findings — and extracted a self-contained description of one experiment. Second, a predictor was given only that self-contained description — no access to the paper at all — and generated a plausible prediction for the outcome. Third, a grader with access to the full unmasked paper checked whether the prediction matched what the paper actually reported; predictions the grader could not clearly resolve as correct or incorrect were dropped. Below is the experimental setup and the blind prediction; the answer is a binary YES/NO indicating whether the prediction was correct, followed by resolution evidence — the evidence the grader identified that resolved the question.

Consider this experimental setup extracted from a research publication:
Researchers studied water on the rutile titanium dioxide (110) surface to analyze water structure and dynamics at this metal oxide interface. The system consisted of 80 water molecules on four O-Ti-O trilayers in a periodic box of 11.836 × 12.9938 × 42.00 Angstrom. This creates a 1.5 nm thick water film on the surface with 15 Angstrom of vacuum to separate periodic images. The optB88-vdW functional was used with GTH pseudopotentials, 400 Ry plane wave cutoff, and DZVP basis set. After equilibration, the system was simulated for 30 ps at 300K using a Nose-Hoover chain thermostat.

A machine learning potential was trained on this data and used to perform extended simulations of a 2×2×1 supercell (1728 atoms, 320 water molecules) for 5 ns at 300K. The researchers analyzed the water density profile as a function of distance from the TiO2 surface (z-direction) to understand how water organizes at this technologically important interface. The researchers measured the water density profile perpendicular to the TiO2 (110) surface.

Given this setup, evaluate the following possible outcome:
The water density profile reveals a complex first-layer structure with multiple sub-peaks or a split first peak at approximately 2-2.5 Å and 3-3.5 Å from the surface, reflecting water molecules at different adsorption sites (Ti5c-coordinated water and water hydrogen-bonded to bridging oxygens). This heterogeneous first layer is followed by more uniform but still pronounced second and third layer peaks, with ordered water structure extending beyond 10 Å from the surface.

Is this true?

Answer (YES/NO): NO